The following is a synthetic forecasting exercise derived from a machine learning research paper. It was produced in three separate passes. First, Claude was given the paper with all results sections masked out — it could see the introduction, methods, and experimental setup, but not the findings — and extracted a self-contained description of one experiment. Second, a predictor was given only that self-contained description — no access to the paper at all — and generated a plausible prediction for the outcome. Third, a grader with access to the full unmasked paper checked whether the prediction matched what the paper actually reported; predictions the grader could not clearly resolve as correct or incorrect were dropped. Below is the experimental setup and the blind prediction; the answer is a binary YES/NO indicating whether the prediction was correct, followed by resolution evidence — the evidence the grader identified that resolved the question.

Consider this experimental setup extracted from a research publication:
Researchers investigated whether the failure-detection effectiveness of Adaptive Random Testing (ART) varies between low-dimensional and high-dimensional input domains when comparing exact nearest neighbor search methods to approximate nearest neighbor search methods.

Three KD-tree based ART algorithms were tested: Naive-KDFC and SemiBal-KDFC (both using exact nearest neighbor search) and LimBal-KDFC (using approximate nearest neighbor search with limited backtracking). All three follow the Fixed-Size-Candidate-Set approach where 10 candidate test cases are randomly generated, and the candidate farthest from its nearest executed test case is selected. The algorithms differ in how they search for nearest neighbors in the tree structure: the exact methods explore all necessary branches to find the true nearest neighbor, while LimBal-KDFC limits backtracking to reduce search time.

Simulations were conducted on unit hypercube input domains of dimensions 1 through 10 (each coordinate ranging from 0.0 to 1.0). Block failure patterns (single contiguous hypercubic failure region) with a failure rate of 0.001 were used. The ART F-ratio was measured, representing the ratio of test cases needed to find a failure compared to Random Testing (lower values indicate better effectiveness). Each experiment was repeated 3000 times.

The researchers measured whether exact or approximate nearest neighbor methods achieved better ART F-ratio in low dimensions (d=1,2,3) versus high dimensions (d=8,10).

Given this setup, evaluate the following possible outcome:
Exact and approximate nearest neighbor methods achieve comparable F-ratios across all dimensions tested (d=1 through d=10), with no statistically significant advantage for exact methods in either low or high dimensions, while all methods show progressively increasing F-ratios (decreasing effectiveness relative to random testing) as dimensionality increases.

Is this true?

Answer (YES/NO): NO